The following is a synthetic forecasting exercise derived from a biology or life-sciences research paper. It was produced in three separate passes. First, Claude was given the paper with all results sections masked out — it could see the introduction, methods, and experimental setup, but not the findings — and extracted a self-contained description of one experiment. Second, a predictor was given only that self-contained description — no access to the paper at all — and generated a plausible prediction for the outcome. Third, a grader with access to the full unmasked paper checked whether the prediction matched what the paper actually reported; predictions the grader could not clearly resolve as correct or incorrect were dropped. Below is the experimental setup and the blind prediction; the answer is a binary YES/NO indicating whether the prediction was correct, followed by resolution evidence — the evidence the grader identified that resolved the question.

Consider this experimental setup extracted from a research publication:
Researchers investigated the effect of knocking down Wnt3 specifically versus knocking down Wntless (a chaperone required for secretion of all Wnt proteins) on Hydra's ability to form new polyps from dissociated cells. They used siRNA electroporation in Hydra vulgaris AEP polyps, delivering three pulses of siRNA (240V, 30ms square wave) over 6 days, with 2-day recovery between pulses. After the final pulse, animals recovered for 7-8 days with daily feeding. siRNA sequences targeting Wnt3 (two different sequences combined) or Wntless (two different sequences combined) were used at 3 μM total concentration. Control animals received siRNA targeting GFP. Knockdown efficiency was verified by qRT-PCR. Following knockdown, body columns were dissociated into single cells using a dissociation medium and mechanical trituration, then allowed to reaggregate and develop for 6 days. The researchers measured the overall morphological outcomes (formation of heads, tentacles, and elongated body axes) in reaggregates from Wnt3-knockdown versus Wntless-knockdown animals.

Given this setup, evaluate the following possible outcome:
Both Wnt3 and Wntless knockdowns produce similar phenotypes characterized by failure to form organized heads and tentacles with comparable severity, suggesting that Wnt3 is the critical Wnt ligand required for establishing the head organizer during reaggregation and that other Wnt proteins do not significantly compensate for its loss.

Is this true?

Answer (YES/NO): NO